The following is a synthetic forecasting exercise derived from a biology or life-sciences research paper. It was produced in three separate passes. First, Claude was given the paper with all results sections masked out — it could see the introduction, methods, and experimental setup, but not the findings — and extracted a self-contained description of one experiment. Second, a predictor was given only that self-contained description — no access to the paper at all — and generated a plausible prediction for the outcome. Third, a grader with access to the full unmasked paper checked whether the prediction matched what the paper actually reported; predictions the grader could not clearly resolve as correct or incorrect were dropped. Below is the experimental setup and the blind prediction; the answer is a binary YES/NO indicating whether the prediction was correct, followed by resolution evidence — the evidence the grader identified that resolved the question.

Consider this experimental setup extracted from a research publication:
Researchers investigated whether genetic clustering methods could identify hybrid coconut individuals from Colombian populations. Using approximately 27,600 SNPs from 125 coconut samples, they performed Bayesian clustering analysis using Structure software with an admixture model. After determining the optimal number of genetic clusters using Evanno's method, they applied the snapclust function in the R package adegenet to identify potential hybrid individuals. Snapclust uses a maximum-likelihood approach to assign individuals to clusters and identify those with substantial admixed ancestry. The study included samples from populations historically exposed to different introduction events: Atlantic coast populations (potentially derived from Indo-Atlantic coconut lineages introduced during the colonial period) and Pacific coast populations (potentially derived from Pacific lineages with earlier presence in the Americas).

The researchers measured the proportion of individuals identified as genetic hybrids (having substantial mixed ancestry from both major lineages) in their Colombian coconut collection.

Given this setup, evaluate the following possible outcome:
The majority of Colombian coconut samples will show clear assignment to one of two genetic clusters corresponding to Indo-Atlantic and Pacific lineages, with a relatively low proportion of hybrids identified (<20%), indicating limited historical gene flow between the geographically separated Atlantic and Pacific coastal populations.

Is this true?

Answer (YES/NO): NO